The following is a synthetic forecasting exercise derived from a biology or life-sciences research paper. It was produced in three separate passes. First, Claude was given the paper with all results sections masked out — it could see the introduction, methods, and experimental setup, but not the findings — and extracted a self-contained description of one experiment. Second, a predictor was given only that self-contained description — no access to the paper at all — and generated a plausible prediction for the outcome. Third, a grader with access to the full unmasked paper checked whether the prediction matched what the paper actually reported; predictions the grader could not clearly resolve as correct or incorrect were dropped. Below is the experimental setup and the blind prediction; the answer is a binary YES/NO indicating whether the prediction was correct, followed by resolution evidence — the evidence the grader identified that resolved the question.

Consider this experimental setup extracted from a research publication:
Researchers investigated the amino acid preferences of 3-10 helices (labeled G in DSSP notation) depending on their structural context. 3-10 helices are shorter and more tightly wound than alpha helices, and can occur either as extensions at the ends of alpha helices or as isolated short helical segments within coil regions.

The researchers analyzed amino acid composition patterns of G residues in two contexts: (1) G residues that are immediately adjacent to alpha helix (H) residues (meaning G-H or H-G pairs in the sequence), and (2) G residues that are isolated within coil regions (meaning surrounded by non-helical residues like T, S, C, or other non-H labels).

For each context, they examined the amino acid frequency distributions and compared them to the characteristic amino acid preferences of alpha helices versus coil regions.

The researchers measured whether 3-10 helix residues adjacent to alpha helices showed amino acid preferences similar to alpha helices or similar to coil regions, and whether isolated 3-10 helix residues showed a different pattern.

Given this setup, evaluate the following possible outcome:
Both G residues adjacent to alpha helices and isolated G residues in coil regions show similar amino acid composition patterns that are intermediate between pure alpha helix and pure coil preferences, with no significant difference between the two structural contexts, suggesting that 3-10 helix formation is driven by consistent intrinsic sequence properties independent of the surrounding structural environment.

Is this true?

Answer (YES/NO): NO